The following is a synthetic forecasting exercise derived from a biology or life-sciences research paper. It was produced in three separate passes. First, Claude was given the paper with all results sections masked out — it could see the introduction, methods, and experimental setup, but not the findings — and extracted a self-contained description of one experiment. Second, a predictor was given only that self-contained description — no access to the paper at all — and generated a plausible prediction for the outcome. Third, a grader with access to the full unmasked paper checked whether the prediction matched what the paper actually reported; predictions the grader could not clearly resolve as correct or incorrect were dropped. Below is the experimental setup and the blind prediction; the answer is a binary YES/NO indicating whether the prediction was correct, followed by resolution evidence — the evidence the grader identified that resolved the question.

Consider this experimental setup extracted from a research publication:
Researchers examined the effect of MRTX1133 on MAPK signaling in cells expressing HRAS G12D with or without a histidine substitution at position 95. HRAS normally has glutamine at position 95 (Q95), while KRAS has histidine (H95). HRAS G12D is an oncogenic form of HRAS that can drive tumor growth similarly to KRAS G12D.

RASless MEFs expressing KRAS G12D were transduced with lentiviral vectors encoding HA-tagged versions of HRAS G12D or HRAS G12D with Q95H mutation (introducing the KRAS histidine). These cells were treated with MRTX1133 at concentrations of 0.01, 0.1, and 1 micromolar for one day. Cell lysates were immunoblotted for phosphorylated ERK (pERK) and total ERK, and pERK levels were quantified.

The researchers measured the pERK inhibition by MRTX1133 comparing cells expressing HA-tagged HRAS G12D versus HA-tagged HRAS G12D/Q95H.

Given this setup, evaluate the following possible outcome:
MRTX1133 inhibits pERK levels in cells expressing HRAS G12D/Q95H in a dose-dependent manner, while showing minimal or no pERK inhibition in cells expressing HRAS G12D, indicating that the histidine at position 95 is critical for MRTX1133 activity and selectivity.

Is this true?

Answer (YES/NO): YES